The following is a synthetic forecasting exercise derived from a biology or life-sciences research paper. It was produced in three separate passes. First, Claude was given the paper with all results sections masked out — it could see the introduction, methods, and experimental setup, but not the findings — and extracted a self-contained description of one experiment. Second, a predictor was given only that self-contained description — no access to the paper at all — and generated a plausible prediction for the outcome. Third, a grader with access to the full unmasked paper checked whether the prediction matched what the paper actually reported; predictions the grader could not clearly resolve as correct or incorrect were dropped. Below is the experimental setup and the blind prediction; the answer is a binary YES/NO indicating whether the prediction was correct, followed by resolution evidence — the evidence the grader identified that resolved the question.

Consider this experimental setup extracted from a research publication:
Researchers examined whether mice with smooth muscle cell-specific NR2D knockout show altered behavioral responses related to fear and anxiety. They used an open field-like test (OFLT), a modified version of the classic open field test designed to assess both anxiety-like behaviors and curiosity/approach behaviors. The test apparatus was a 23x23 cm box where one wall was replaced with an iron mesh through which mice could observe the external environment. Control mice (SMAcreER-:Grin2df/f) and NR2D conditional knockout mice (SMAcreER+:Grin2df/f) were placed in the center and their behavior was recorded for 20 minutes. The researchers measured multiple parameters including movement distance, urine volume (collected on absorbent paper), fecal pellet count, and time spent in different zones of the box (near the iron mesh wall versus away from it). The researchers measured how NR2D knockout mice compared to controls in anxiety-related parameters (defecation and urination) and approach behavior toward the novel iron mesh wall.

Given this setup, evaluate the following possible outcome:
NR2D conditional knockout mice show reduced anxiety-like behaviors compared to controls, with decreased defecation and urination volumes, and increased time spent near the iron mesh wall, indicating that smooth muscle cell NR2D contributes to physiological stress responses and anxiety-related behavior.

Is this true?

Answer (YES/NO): NO